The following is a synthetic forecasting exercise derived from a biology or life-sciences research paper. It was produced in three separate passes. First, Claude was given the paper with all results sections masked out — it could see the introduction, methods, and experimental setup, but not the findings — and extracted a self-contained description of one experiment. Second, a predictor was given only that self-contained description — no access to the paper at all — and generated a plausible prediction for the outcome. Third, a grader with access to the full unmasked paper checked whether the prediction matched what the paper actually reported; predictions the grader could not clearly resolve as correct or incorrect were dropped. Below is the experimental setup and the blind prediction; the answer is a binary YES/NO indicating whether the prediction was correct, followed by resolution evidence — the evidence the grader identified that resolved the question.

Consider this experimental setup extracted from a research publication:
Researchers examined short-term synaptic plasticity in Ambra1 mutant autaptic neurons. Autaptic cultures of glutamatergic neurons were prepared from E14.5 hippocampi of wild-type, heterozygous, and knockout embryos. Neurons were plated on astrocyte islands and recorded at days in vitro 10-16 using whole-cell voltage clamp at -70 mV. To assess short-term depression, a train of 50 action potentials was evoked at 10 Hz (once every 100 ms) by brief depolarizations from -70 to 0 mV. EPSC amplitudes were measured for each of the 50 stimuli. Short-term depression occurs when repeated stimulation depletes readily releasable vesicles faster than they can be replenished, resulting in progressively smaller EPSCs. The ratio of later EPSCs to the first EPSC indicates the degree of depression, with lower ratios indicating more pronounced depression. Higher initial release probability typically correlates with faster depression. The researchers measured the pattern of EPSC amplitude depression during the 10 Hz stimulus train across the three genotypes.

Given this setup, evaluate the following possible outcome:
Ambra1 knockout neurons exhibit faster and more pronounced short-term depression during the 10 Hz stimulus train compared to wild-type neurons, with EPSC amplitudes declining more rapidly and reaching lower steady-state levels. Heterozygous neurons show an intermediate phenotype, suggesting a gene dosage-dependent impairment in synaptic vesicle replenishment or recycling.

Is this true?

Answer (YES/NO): NO